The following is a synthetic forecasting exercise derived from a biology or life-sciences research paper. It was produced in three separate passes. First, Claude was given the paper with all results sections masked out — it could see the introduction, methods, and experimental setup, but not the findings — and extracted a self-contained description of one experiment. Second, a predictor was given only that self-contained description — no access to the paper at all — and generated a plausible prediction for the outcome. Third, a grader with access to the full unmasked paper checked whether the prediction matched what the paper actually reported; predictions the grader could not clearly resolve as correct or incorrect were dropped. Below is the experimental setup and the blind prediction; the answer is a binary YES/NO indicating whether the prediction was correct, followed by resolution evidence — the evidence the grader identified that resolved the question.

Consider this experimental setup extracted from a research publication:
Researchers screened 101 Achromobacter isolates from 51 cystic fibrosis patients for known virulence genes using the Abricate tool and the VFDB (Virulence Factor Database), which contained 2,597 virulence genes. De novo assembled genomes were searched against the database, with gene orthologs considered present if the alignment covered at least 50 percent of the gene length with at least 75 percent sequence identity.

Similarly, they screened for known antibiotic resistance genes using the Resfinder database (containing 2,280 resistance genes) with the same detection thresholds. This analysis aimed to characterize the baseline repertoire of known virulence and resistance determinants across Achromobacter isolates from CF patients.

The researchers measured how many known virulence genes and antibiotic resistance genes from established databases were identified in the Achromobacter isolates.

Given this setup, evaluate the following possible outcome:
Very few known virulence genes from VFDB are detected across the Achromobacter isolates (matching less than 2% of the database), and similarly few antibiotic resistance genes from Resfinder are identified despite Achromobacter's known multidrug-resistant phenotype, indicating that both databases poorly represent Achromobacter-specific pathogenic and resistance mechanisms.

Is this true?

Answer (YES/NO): YES